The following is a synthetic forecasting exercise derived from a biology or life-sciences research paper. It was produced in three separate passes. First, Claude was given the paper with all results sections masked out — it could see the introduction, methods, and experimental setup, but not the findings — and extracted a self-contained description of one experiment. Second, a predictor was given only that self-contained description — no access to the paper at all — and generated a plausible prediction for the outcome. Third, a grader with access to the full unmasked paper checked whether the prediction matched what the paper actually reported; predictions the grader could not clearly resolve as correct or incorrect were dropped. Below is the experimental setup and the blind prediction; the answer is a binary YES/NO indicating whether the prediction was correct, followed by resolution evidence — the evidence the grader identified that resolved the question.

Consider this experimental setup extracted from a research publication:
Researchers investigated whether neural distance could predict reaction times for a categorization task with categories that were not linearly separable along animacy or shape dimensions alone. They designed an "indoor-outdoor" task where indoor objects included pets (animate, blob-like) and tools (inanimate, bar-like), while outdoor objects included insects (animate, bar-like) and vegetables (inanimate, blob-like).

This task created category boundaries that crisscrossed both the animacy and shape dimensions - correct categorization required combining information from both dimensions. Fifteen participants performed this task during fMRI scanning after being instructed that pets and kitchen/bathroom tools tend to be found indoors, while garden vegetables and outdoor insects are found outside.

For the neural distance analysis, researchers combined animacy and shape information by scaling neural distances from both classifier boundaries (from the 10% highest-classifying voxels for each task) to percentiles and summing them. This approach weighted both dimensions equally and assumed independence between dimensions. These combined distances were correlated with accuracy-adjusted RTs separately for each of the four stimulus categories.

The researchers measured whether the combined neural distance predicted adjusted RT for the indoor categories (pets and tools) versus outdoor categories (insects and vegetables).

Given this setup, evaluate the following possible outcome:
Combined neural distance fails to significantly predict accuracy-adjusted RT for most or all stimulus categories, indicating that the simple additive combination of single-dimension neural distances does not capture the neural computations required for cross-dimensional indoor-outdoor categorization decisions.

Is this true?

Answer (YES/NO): NO